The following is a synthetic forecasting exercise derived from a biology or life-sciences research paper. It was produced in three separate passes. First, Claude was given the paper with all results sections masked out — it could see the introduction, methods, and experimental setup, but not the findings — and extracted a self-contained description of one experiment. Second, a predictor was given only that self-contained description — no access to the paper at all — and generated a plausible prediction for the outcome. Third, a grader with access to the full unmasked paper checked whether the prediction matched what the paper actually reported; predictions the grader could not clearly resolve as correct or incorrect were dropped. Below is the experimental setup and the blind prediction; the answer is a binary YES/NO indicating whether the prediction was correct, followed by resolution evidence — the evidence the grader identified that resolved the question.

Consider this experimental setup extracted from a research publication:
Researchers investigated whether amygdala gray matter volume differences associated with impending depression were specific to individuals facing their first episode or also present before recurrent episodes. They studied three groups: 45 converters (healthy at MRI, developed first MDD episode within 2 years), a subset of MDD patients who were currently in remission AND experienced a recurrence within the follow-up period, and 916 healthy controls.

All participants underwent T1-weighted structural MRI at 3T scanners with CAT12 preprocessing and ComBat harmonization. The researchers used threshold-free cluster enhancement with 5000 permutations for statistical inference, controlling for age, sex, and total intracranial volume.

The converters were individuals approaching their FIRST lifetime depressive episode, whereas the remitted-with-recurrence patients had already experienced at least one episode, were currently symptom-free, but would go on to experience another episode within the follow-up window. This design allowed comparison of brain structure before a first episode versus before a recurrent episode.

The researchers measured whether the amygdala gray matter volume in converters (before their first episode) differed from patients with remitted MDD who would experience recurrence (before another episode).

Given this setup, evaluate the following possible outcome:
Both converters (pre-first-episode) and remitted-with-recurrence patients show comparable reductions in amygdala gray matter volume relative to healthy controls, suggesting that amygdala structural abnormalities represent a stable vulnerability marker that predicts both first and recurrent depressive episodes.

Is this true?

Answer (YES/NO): NO